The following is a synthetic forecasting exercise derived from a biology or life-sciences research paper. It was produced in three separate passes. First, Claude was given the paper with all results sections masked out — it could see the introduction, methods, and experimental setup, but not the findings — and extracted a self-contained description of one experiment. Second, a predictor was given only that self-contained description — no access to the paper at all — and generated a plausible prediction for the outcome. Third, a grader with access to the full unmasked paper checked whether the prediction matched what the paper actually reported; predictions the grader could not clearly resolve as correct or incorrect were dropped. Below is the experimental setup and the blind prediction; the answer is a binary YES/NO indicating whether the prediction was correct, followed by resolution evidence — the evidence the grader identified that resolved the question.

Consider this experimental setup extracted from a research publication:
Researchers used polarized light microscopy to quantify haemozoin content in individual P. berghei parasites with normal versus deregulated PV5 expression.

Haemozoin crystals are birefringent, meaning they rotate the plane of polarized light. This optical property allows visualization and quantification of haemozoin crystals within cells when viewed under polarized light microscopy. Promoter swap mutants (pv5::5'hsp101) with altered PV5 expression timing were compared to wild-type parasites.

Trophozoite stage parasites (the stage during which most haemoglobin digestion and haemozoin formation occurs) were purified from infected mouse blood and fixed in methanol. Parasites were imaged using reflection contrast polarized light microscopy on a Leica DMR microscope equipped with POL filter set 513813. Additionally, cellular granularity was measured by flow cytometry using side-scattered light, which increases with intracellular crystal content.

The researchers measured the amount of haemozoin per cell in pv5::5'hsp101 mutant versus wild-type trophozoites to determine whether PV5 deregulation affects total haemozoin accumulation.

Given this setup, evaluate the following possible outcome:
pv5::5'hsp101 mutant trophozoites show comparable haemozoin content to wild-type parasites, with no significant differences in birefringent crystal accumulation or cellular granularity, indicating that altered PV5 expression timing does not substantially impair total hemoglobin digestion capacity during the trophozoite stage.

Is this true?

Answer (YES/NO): NO